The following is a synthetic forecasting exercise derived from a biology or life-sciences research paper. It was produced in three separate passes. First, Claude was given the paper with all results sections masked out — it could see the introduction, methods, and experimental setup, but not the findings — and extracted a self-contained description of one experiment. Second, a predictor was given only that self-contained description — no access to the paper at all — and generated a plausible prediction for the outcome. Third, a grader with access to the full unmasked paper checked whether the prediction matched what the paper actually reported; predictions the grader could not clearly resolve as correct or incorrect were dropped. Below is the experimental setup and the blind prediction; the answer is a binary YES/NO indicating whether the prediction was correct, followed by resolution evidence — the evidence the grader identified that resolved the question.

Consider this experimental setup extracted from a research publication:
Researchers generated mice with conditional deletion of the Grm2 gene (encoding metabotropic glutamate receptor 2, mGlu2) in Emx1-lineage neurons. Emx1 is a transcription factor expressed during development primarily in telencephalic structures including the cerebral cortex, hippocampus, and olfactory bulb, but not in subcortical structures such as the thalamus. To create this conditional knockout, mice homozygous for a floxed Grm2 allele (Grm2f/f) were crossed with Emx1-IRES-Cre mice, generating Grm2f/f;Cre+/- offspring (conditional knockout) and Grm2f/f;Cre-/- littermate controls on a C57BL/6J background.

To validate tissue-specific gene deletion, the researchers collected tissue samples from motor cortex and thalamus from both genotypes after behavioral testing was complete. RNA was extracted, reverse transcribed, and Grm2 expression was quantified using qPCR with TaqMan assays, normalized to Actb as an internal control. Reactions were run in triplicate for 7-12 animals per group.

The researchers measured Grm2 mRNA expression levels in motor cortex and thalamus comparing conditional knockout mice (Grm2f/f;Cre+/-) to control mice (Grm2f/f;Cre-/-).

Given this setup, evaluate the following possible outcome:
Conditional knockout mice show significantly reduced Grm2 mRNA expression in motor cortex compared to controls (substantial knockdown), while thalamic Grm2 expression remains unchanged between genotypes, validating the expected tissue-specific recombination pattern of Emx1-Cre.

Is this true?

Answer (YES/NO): YES